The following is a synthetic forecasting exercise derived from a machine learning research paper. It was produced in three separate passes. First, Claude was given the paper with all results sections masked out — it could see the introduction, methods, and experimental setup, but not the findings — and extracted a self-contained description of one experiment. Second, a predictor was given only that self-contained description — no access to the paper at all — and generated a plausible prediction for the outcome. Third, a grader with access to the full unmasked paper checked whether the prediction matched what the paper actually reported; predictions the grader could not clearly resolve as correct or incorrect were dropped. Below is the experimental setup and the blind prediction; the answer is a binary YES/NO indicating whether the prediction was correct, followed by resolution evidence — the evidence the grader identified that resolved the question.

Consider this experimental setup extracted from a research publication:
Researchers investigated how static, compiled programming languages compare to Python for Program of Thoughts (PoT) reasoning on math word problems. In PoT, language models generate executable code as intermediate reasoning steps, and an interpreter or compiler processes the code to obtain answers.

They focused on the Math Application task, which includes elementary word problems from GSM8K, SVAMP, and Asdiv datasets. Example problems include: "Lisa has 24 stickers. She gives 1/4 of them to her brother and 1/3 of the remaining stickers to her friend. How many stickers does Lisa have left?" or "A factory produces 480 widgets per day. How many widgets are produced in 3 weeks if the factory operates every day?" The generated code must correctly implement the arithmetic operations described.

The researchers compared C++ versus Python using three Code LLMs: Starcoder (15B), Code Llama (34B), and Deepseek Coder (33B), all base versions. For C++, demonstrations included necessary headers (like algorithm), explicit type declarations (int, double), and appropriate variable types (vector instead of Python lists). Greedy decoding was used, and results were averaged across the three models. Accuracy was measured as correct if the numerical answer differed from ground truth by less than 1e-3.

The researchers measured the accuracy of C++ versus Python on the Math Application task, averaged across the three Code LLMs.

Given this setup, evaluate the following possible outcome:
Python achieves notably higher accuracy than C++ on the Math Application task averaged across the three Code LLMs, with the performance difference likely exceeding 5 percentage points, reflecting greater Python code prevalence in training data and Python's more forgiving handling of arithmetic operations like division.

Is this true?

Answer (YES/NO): NO